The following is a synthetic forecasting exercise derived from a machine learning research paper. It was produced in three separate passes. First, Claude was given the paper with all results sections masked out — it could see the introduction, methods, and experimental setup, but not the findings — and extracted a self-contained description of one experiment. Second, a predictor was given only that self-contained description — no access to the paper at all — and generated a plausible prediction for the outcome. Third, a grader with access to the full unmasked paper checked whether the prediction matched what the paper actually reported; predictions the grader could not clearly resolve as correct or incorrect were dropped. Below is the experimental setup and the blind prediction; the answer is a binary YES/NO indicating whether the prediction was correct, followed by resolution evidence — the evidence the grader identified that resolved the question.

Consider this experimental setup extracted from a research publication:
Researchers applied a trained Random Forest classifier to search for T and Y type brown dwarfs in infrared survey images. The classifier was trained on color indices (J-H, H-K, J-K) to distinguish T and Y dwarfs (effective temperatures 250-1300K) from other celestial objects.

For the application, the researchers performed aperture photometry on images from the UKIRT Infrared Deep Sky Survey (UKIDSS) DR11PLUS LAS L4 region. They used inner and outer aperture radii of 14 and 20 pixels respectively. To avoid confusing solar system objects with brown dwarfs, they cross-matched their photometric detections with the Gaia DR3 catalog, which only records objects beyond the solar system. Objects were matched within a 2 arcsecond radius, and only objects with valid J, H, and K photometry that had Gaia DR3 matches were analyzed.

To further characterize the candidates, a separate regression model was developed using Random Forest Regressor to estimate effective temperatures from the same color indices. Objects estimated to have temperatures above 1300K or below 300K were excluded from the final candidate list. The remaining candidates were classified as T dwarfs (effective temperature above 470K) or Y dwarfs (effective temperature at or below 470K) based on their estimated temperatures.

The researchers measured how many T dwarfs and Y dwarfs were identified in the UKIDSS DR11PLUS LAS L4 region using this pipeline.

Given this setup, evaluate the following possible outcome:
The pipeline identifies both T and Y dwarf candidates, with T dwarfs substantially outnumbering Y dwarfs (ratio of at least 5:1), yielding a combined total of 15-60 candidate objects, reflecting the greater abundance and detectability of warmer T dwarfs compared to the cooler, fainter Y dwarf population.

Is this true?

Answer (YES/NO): NO